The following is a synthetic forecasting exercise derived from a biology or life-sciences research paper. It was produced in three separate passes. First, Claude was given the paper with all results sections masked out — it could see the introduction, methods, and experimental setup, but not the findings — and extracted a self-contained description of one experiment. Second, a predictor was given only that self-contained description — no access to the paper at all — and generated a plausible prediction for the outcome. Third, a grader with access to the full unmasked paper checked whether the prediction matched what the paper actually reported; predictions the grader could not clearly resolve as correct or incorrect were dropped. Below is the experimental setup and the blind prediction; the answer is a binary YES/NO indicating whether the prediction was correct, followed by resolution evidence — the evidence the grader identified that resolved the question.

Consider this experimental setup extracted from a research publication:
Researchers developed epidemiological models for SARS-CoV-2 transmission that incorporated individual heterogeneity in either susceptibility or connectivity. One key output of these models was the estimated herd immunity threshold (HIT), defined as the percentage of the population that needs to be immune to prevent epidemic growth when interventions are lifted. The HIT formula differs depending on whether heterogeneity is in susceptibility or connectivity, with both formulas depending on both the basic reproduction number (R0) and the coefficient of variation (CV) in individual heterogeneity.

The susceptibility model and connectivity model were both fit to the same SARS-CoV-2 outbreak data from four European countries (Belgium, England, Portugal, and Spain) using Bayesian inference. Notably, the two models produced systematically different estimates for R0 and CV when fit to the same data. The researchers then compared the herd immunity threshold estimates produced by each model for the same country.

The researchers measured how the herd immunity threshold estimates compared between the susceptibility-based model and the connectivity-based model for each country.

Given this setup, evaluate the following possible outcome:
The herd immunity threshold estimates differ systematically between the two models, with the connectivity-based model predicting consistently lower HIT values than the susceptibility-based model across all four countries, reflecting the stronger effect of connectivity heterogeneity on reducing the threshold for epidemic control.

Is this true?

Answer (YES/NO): NO